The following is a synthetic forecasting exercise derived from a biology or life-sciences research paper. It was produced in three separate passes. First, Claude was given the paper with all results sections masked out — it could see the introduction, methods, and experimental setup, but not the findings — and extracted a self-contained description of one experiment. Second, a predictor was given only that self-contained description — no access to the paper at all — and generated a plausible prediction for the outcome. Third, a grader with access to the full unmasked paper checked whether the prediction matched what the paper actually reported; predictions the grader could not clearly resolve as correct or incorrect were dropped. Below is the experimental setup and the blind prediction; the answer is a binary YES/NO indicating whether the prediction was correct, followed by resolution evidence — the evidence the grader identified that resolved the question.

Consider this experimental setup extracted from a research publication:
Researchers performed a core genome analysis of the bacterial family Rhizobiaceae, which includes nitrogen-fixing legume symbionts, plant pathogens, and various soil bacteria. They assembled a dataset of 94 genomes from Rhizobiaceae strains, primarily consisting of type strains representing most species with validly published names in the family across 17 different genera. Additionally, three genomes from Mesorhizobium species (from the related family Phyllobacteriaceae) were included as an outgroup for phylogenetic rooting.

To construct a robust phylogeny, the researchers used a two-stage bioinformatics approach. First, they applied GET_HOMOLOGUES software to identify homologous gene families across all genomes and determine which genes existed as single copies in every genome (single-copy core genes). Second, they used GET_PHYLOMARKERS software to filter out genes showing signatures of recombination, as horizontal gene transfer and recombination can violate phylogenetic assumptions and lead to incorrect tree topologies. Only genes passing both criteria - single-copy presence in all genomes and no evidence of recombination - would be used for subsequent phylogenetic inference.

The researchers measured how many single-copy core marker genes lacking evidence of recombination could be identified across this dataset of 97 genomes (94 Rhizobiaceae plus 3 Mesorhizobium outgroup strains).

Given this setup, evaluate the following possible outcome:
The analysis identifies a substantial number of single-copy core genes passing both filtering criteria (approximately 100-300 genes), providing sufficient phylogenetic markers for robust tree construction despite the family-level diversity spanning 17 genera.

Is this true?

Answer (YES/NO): YES